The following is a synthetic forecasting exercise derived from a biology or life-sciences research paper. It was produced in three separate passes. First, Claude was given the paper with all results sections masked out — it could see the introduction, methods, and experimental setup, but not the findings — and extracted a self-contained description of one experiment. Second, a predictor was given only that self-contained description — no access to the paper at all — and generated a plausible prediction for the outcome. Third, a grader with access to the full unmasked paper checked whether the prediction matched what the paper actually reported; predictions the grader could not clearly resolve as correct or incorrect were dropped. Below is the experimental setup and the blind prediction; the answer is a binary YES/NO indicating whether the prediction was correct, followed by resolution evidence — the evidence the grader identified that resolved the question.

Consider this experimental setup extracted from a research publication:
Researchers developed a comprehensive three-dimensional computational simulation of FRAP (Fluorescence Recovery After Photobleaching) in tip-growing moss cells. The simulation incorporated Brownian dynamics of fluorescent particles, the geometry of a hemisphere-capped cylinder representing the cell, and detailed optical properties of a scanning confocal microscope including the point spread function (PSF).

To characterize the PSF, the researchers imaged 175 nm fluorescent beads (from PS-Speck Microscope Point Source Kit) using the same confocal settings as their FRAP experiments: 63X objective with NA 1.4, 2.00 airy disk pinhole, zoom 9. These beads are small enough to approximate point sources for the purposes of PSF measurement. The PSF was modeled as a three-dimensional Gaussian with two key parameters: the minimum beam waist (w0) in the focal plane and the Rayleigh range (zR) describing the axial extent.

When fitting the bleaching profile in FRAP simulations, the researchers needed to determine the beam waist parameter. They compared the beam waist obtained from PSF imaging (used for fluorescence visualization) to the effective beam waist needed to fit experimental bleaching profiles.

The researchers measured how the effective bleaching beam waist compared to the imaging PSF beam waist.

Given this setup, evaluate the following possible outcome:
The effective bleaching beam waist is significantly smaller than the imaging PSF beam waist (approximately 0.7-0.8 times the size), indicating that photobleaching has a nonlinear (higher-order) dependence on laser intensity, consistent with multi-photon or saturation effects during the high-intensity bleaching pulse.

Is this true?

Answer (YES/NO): NO